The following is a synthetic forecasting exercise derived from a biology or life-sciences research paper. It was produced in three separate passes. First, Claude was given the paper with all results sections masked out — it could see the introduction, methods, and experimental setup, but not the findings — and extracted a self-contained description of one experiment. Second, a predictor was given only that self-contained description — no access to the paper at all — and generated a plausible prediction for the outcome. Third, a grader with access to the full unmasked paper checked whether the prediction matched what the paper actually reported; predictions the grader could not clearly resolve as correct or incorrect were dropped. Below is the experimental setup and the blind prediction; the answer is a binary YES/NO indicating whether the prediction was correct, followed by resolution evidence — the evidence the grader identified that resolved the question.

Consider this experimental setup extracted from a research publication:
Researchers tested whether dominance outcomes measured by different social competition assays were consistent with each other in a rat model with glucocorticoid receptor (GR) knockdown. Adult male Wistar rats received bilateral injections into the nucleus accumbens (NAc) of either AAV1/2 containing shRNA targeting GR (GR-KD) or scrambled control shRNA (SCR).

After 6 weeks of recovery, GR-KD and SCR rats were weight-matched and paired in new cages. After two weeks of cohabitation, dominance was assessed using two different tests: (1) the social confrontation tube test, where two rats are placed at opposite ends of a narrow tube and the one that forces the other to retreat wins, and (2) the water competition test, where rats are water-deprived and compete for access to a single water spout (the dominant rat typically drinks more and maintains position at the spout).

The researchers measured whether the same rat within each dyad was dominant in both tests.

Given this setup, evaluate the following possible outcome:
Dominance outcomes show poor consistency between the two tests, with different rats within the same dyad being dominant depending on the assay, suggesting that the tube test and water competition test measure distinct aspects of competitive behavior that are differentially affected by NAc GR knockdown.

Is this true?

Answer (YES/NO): NO